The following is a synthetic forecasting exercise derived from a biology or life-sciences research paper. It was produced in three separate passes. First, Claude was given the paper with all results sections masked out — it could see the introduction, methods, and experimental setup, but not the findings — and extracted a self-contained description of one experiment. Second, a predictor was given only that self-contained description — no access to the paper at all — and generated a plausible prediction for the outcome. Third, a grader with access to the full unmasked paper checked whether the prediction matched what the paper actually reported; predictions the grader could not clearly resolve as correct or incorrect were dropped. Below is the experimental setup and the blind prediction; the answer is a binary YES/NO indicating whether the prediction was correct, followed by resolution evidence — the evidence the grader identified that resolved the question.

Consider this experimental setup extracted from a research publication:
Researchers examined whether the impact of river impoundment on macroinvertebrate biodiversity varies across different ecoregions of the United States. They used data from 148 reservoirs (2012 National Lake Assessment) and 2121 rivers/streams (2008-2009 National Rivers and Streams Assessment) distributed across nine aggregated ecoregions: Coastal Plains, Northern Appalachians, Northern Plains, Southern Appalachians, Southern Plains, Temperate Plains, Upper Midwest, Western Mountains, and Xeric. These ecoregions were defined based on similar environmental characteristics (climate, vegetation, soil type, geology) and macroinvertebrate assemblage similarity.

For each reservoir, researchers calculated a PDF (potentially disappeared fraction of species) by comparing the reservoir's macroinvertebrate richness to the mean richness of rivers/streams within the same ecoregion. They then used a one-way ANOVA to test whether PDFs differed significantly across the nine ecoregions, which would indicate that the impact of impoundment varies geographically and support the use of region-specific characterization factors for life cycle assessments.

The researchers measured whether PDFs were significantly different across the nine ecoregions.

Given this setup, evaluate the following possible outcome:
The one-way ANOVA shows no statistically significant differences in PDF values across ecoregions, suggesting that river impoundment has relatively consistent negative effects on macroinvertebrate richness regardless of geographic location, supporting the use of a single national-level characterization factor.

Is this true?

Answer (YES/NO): NO